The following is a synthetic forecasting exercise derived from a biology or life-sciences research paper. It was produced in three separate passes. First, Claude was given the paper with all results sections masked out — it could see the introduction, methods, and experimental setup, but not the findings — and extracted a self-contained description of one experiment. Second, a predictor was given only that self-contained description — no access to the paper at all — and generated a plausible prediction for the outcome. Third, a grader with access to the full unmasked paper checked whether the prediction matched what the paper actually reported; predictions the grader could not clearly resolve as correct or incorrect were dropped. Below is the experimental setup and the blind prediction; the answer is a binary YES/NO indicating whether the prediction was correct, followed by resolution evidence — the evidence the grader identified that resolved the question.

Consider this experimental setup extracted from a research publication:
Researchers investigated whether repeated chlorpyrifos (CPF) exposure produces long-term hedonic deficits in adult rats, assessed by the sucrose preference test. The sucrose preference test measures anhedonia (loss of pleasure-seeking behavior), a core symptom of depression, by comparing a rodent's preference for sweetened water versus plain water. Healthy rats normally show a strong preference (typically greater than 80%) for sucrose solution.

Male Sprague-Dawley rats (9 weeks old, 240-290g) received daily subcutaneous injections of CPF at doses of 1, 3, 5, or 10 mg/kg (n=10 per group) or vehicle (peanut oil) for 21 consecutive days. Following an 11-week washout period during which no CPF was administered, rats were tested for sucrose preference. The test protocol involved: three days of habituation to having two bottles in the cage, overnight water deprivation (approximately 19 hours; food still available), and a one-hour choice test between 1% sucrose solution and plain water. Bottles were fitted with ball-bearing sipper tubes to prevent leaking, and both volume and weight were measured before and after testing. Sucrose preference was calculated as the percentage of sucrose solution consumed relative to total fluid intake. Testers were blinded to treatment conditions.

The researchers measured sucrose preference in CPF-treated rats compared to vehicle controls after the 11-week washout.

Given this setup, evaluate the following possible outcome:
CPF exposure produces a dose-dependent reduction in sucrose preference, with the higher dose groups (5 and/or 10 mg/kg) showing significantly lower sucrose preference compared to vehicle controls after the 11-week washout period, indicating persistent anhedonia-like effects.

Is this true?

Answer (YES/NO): YES